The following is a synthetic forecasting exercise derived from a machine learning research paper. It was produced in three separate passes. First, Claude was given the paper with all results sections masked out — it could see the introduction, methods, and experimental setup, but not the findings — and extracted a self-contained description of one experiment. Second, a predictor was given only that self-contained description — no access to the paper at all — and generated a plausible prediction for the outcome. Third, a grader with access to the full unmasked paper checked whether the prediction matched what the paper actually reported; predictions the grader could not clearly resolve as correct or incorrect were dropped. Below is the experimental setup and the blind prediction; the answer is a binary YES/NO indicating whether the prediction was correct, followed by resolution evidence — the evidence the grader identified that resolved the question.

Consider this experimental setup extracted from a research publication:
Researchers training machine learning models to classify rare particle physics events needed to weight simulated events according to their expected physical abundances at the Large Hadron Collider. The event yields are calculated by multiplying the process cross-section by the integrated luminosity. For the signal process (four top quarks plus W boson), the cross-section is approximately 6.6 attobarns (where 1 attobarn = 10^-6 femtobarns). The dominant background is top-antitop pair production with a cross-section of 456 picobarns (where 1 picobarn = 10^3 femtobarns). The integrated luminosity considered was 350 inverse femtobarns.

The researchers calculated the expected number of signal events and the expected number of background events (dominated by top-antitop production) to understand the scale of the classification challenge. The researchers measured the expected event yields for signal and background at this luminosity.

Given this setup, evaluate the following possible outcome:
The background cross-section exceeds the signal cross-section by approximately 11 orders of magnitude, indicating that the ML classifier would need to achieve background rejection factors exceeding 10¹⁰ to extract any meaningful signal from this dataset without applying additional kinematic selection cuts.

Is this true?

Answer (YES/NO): NO